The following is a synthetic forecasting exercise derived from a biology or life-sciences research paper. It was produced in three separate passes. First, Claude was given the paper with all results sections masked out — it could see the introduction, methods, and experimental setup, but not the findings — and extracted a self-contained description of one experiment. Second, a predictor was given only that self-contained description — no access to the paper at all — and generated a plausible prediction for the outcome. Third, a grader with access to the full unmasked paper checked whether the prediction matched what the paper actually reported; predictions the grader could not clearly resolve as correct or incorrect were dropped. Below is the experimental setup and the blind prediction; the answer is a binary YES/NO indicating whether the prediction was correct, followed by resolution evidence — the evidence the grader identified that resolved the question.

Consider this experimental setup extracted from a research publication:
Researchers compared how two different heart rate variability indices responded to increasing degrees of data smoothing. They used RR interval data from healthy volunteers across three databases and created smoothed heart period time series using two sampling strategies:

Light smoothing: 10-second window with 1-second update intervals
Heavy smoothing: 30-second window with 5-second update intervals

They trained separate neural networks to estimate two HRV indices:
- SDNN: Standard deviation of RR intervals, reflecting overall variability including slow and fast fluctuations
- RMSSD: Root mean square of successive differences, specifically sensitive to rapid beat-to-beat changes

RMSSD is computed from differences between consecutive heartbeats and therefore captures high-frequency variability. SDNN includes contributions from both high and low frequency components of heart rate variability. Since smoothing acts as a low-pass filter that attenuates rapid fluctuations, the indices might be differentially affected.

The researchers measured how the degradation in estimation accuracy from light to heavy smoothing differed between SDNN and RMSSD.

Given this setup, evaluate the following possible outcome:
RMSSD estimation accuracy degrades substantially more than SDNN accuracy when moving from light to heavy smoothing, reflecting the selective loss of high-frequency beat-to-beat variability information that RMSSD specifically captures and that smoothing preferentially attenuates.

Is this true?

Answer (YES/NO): YES